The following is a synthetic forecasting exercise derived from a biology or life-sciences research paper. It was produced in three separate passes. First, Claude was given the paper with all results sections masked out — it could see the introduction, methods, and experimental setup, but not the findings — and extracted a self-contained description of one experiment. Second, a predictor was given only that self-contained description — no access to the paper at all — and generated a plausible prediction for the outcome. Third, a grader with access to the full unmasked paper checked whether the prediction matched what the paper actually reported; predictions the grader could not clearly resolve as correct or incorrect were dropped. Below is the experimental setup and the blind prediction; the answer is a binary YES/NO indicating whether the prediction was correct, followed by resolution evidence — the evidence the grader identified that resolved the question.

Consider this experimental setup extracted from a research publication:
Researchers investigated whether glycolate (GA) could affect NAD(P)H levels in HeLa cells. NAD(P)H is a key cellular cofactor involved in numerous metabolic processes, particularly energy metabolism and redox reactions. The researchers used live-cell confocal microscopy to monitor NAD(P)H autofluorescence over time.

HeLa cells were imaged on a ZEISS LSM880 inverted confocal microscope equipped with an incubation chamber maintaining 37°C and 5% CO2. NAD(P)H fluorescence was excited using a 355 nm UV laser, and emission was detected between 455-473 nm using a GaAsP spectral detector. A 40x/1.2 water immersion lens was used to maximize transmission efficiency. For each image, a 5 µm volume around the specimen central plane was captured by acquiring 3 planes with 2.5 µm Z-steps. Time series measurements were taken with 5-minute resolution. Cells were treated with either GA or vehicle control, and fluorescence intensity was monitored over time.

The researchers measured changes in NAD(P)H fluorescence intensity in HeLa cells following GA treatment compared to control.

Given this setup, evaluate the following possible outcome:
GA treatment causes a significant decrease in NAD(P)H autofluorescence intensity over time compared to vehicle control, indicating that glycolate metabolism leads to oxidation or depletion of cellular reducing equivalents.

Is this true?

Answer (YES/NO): NO